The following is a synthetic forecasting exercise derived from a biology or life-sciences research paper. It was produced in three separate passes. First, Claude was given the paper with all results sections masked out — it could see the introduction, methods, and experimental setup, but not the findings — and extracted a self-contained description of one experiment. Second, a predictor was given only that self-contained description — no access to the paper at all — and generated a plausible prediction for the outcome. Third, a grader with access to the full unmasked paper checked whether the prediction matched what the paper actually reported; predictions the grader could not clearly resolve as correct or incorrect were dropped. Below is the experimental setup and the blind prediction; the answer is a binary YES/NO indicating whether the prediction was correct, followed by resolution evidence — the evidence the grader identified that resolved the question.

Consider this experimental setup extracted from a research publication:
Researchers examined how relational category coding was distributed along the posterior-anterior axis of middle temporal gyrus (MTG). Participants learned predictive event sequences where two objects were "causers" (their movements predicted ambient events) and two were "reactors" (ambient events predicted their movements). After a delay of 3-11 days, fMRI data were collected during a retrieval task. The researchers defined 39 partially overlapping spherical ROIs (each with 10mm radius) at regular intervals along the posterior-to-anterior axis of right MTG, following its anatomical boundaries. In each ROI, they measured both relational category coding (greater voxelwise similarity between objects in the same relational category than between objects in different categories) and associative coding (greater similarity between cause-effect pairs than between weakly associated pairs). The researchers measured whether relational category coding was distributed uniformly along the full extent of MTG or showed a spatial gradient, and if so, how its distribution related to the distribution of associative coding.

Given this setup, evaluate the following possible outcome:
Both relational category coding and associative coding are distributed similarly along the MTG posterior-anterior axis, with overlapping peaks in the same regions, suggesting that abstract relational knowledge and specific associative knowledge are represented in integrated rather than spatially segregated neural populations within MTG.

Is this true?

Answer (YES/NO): YES